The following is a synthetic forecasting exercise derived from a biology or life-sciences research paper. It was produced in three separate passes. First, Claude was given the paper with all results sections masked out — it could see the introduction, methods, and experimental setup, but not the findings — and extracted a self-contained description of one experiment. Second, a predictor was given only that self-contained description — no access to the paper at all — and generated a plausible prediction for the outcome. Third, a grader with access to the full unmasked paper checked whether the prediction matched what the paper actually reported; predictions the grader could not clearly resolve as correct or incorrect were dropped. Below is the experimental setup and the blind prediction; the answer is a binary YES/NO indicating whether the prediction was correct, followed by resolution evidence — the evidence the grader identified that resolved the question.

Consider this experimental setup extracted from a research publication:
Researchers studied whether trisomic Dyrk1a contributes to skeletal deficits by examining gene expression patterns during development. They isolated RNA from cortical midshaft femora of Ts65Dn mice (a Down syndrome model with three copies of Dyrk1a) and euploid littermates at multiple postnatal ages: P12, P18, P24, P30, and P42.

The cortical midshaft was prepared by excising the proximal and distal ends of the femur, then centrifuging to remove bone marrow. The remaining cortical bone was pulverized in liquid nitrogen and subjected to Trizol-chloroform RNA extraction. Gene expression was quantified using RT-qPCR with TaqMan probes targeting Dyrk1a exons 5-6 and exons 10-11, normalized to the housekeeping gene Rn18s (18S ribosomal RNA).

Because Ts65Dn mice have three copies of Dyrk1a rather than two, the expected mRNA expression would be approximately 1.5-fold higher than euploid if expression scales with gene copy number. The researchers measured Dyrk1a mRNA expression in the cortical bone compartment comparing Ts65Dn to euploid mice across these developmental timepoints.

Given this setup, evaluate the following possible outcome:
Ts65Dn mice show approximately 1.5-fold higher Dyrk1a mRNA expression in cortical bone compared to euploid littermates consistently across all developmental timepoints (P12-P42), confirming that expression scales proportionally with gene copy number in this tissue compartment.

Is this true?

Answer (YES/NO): NO